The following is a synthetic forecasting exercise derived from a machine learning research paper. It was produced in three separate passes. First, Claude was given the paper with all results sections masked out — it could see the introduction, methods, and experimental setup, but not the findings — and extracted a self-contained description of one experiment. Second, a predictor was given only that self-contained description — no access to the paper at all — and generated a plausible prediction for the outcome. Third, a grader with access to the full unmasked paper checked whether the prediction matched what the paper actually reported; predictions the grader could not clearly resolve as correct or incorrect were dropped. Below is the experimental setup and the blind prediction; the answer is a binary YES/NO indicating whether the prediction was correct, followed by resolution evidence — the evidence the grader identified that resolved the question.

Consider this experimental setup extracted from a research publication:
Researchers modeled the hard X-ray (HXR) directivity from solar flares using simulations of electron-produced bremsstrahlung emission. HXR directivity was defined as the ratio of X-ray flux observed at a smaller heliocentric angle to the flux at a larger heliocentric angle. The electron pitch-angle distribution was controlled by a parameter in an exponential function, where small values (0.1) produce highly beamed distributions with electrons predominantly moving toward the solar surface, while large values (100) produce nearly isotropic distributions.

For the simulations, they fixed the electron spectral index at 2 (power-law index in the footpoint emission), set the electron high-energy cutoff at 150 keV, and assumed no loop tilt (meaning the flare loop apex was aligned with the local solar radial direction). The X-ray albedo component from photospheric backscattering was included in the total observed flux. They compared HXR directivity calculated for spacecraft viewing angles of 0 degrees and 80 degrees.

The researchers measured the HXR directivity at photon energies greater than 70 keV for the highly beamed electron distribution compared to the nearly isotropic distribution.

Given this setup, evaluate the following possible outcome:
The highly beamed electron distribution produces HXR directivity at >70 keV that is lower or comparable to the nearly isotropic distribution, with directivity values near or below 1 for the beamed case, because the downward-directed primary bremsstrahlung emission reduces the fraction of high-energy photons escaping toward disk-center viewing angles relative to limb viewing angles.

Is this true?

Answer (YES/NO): YES